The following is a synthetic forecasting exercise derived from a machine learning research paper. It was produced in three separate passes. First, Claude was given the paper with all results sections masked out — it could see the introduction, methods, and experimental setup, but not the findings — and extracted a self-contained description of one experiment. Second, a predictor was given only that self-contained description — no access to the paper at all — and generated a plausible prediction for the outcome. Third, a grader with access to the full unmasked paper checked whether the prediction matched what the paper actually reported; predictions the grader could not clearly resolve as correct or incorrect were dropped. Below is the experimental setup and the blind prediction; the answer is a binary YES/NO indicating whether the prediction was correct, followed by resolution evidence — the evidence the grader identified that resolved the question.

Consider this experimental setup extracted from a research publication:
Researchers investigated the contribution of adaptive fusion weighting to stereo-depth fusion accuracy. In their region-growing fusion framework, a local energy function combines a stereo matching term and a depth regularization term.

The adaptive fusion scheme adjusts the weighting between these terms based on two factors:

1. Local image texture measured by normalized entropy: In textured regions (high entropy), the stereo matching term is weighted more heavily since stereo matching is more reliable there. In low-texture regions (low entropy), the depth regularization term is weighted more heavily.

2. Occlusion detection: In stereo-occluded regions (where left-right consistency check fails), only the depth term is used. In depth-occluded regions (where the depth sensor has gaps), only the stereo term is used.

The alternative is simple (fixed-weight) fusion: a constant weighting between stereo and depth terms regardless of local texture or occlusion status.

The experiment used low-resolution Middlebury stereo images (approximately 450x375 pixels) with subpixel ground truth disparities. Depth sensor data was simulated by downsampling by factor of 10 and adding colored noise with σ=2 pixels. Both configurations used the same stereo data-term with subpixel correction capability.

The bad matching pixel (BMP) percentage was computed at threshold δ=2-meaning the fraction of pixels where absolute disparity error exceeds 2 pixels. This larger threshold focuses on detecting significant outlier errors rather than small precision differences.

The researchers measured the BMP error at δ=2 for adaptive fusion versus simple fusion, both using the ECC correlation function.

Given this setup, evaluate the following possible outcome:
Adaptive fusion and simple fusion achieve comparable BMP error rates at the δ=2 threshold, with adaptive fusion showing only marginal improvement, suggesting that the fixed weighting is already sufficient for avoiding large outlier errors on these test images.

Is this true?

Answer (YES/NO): NO